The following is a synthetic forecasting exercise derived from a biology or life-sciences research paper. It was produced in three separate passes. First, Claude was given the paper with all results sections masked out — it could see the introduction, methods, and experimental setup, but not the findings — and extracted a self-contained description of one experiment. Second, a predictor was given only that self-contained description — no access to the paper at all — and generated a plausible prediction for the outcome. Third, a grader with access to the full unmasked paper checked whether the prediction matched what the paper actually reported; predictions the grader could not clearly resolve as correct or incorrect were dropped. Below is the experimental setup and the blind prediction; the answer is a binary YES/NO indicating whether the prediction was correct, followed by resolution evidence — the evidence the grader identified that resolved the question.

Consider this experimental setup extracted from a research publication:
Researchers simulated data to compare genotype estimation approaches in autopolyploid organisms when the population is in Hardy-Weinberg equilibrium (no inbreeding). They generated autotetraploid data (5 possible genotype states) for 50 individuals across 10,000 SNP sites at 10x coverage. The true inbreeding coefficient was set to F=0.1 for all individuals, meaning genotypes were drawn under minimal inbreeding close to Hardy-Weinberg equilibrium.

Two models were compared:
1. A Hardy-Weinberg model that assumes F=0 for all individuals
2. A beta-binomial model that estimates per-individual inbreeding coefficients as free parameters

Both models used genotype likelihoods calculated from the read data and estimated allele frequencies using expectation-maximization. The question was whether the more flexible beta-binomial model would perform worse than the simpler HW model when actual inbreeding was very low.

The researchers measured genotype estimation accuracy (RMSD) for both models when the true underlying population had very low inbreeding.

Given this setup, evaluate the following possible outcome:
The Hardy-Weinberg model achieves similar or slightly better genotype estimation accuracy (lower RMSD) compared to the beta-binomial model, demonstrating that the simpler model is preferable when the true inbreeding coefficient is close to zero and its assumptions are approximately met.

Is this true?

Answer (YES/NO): NO